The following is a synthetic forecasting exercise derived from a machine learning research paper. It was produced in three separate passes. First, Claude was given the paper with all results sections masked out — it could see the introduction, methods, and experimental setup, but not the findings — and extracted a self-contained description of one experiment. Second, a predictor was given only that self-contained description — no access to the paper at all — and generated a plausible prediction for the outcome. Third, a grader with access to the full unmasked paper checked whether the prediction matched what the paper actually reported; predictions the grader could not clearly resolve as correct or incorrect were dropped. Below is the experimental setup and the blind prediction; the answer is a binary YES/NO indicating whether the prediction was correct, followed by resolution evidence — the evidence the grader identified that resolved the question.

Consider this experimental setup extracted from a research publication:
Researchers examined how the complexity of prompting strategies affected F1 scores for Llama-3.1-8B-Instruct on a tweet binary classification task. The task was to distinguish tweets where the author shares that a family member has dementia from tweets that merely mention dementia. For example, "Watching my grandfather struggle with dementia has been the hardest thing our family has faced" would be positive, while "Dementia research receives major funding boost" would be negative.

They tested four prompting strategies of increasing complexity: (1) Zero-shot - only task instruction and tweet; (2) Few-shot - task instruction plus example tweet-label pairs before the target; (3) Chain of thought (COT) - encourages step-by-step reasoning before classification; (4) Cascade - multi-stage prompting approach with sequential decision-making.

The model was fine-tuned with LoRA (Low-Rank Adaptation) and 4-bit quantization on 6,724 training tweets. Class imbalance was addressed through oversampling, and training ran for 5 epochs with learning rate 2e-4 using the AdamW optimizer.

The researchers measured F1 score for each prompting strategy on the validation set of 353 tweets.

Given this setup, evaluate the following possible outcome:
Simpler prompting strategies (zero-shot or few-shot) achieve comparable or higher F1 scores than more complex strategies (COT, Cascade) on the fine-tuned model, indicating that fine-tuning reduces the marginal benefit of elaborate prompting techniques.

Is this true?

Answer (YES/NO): YES